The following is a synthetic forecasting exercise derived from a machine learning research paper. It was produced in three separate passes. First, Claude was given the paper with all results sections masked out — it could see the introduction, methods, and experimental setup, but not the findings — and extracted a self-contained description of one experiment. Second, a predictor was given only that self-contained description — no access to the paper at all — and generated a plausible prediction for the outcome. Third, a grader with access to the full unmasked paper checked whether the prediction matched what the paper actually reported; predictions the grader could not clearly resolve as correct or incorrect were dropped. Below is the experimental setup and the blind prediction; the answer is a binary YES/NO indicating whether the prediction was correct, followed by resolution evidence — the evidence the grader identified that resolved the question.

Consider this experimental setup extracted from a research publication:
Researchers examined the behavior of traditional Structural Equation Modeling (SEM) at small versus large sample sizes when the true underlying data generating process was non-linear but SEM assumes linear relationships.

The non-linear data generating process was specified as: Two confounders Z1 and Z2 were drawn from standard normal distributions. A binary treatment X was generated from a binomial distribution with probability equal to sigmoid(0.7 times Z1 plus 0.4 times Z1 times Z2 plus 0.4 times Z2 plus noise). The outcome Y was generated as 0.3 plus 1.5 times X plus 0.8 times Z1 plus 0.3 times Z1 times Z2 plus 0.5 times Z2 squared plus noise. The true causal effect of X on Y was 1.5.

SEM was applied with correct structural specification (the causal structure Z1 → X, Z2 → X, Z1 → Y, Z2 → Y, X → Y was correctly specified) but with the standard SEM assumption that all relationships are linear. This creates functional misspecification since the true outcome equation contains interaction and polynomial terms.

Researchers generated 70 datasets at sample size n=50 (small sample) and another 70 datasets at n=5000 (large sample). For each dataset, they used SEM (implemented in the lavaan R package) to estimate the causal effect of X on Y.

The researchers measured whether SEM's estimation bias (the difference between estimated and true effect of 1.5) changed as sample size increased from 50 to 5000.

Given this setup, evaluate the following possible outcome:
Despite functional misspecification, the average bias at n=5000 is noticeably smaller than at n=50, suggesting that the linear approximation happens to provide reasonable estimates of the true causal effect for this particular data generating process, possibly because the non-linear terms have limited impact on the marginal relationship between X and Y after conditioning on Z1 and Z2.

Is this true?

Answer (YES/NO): NO